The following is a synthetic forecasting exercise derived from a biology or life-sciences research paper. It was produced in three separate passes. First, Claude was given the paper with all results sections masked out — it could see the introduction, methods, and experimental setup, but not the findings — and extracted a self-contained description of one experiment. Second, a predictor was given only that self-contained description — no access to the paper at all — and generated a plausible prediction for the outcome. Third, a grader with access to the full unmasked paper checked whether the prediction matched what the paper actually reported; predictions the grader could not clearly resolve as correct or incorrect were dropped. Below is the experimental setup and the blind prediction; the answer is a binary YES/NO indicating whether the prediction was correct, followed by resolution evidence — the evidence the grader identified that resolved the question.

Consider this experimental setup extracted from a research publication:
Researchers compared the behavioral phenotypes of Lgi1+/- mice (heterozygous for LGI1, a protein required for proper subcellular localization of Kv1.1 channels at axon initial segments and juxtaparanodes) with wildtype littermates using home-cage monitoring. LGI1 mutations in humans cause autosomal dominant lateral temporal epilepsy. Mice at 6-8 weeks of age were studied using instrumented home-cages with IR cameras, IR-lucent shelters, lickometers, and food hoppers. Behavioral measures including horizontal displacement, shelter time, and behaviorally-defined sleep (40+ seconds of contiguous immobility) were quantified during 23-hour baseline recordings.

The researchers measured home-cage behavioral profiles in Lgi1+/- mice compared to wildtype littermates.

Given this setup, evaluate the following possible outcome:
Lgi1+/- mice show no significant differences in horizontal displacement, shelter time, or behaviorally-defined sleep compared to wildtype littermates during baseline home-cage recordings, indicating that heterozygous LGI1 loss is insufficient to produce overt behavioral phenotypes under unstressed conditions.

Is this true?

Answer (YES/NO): NO